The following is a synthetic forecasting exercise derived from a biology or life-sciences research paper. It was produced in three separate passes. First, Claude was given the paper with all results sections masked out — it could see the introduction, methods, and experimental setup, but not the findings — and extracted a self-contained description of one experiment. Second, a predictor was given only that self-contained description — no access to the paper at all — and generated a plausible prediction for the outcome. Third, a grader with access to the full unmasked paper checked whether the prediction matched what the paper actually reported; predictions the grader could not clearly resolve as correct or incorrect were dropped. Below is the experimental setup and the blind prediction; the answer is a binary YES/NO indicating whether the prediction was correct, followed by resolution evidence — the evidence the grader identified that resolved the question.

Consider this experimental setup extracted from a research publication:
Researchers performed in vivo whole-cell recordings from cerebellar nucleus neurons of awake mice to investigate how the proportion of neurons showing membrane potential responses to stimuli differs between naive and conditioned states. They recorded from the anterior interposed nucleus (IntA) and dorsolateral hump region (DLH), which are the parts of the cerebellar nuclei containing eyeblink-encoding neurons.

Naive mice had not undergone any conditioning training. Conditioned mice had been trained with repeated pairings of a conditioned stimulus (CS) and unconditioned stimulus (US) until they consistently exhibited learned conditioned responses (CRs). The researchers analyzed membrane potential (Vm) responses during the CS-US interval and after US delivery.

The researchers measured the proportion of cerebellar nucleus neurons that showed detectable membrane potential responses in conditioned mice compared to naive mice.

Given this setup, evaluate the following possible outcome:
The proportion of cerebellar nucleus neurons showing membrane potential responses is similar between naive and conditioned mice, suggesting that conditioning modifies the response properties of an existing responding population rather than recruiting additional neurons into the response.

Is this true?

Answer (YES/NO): NO